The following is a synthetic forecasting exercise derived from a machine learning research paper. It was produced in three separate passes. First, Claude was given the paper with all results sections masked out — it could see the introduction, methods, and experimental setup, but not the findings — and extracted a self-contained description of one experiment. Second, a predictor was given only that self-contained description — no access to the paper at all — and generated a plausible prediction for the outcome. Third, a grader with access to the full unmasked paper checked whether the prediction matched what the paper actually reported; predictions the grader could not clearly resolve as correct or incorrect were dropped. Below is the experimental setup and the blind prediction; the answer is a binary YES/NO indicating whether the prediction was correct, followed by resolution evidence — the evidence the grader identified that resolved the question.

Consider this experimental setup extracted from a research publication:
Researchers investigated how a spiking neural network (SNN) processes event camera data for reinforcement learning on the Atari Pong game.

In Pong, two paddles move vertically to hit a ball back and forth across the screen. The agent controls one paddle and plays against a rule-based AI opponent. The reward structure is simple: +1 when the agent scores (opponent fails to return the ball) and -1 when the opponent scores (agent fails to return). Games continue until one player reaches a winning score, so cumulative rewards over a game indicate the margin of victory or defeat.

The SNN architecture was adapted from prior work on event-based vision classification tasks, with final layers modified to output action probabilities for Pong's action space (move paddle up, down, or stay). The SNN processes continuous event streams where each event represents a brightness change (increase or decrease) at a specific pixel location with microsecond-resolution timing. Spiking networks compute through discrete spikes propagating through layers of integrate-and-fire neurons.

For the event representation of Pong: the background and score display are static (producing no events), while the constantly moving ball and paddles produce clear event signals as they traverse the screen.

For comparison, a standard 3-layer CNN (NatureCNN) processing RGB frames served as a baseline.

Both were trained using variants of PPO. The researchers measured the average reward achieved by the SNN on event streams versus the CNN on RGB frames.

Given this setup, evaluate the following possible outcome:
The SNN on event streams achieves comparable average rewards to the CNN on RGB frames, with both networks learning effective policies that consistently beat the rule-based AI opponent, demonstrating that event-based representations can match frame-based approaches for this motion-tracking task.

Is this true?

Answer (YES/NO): NO